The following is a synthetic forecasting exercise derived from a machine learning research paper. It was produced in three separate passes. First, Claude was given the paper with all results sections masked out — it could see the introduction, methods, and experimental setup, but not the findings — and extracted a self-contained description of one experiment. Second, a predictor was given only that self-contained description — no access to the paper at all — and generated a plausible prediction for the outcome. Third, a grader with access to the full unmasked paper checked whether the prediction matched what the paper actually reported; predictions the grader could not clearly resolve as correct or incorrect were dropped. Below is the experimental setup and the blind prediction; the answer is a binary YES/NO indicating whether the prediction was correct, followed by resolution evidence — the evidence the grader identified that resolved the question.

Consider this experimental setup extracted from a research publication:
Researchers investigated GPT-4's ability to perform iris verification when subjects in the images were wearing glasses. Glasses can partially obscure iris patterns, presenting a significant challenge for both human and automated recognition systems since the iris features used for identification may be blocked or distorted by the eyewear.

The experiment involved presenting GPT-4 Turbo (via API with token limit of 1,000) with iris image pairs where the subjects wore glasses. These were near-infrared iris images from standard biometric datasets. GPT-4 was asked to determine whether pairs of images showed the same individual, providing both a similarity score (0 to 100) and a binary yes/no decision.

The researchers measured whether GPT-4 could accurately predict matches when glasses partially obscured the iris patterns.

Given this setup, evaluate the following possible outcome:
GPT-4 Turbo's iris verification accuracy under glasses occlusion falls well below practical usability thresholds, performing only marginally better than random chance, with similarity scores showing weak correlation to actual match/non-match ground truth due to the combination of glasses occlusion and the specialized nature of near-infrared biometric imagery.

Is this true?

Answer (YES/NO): NO